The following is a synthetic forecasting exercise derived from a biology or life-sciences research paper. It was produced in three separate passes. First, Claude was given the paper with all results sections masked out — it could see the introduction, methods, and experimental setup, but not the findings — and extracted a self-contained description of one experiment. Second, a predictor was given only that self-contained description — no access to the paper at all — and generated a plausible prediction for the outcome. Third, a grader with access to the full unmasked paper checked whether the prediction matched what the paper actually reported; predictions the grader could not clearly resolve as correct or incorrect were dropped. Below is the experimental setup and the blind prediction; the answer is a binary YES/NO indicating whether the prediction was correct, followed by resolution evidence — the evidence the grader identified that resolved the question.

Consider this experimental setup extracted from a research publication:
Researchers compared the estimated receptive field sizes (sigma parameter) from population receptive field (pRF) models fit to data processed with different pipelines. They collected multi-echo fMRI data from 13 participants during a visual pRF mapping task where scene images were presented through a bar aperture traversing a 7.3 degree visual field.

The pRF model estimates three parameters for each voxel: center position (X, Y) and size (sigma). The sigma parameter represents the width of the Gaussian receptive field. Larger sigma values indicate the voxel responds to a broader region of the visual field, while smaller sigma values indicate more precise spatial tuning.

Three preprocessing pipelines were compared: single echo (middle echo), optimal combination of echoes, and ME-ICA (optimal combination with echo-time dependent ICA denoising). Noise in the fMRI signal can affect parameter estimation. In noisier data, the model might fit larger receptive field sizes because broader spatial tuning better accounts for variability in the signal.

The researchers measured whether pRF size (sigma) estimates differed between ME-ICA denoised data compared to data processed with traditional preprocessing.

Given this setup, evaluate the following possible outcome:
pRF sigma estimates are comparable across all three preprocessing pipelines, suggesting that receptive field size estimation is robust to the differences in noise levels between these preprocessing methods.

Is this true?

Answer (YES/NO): NO